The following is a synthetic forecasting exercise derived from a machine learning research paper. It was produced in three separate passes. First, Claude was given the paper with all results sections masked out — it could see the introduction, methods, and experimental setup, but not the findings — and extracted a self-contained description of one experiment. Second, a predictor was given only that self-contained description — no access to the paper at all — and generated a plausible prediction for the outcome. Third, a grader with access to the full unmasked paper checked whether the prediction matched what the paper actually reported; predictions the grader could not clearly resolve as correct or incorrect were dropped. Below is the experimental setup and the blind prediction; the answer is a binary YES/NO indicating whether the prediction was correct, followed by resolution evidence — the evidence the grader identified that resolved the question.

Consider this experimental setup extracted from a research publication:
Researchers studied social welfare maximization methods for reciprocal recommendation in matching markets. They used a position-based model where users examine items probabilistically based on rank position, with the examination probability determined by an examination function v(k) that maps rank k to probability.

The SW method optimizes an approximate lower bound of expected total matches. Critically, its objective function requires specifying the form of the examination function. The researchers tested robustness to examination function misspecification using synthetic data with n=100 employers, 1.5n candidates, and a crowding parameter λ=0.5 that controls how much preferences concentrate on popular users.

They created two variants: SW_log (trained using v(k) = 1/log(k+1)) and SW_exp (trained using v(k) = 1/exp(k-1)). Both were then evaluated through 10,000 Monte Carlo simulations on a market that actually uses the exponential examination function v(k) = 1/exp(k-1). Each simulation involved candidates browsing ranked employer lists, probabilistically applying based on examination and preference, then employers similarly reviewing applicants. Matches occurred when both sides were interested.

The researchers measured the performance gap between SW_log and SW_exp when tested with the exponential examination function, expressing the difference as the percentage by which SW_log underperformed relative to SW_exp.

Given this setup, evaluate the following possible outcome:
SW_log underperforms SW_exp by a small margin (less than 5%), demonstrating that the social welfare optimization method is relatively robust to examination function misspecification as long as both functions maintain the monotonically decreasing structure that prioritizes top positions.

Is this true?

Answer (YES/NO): NO